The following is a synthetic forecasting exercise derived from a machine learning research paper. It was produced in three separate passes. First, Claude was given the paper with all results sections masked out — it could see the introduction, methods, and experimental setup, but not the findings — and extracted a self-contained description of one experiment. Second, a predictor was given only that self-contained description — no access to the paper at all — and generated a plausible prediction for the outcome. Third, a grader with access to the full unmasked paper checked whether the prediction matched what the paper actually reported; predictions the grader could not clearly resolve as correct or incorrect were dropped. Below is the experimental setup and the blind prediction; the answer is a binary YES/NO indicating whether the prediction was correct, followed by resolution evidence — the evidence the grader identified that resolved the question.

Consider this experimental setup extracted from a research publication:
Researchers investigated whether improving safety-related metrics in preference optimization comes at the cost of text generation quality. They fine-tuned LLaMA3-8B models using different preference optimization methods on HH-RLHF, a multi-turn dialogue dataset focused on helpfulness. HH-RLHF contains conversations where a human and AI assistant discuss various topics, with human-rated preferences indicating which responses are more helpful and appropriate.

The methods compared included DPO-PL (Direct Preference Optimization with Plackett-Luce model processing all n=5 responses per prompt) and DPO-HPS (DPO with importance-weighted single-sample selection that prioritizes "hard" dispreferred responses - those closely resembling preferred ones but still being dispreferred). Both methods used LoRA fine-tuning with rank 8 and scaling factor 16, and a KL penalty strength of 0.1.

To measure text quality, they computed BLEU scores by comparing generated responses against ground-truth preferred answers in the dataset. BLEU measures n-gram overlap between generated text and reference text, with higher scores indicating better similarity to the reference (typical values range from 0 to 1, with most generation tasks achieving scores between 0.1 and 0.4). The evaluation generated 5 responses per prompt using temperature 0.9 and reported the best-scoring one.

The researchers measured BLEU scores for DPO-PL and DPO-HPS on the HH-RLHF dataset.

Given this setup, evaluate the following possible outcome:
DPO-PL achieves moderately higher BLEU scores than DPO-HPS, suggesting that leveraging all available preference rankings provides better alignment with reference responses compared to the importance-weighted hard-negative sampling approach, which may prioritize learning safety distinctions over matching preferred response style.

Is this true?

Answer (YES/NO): NO